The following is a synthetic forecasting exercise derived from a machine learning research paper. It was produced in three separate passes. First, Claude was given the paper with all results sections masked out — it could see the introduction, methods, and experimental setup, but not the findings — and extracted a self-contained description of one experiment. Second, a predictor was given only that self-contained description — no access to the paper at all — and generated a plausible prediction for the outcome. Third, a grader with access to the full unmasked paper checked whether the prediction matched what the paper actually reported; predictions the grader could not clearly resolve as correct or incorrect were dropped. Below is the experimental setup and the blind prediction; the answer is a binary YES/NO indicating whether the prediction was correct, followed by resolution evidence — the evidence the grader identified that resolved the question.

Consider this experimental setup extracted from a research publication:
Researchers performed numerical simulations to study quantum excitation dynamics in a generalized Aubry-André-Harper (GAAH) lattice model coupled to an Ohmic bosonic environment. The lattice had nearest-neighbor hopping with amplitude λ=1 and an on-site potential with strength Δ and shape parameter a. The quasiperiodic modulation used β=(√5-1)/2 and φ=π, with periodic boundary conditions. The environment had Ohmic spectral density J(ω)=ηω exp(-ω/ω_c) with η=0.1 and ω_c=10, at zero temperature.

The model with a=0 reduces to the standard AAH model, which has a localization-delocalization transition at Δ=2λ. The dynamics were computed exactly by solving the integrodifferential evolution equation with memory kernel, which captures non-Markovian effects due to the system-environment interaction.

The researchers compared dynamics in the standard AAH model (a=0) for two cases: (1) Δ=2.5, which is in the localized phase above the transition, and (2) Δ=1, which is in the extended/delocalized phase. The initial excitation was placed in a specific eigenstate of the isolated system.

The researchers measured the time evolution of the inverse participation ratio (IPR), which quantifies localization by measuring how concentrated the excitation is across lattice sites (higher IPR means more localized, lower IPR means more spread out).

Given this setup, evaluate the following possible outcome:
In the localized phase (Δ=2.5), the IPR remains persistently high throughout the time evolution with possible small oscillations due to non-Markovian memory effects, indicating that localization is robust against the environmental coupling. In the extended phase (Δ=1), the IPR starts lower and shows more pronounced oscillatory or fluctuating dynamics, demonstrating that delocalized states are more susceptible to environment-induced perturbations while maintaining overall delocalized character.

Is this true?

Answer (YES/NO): NO